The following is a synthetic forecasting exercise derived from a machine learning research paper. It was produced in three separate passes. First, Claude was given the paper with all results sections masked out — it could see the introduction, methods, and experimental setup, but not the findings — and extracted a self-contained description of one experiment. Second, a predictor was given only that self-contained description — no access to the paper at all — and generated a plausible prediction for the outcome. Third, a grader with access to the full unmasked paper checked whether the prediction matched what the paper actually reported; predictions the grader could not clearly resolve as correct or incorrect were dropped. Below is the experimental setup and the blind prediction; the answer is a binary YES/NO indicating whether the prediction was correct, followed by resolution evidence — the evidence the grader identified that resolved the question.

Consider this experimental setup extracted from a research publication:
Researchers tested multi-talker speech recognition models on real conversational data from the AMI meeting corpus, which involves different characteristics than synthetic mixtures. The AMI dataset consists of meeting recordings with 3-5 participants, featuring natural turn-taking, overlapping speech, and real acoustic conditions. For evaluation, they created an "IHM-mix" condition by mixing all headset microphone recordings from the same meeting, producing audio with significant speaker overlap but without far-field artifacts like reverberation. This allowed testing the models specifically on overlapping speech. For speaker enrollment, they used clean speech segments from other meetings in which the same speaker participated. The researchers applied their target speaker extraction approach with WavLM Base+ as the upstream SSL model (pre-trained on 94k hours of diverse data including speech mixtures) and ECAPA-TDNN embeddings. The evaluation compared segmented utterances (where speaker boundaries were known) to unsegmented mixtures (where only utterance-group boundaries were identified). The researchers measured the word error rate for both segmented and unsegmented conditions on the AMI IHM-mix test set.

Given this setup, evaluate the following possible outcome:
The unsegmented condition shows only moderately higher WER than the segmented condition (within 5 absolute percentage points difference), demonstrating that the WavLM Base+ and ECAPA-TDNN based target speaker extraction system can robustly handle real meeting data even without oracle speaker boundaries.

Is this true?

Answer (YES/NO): NO